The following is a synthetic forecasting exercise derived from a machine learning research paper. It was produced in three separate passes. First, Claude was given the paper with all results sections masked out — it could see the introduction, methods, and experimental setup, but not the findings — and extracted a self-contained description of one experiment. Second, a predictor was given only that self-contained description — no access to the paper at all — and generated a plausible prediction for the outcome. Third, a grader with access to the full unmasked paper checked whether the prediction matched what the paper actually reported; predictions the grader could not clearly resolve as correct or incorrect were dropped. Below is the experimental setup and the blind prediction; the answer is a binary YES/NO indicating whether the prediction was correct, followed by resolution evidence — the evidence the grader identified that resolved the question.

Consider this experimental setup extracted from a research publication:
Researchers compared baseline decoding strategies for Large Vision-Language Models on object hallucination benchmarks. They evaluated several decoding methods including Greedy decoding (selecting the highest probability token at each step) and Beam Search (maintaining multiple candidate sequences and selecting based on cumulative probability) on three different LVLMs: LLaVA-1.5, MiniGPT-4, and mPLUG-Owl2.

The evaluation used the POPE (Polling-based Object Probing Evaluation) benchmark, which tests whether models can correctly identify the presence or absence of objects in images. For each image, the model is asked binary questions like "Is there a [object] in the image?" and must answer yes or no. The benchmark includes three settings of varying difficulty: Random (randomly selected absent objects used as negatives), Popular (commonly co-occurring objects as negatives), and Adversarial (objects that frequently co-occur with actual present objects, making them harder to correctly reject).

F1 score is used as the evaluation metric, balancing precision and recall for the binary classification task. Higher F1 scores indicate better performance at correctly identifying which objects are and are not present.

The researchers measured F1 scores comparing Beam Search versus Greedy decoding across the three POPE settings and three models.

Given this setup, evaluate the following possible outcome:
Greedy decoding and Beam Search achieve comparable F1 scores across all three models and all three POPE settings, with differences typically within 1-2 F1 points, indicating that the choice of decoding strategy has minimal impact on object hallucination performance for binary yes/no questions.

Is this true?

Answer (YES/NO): NO